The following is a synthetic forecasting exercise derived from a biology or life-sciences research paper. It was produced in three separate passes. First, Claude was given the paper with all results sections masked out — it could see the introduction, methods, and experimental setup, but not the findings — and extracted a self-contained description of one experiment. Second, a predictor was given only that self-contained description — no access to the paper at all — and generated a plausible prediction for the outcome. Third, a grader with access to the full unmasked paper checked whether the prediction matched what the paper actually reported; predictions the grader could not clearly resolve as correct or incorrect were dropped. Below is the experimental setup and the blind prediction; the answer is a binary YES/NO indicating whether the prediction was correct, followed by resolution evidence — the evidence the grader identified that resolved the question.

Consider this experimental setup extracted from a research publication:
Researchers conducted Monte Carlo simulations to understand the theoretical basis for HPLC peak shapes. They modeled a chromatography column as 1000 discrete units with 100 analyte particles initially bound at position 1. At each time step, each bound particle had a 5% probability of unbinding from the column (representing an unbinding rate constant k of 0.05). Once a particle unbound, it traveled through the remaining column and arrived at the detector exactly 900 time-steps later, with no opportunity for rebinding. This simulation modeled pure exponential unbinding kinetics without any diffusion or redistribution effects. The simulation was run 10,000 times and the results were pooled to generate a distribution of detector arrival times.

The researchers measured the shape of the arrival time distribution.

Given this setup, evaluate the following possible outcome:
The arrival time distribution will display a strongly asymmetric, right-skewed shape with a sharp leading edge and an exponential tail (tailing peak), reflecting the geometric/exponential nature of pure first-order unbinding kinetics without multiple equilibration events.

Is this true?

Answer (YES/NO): YES